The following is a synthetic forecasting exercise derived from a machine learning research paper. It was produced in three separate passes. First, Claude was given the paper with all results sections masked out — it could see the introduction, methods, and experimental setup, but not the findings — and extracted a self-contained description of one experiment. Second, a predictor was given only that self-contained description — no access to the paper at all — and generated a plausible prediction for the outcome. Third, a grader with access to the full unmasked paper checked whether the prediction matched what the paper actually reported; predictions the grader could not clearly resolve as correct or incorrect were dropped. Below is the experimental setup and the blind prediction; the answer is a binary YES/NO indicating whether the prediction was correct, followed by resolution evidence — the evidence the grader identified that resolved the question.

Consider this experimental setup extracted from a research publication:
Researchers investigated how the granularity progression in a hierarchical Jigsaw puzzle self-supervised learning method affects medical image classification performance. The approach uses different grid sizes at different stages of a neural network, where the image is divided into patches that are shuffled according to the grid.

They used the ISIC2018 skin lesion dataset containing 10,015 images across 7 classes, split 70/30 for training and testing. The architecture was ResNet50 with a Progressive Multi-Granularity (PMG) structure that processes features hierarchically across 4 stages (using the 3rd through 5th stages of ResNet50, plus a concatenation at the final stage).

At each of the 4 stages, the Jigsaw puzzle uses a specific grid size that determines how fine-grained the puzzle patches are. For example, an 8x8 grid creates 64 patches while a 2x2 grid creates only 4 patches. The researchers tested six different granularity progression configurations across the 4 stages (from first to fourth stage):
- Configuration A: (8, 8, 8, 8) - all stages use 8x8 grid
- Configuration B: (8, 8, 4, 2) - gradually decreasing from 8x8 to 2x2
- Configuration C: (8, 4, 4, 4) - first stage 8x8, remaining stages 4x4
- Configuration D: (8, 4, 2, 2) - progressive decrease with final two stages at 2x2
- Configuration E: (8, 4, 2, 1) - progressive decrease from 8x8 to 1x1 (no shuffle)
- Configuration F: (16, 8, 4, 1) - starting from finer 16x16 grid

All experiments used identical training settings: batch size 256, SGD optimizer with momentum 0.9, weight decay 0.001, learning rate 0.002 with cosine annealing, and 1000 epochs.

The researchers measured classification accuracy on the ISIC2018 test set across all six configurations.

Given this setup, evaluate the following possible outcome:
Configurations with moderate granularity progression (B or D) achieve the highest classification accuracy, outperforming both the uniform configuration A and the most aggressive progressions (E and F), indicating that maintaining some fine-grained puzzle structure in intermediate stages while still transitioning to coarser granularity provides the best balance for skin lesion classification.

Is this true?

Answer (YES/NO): NO